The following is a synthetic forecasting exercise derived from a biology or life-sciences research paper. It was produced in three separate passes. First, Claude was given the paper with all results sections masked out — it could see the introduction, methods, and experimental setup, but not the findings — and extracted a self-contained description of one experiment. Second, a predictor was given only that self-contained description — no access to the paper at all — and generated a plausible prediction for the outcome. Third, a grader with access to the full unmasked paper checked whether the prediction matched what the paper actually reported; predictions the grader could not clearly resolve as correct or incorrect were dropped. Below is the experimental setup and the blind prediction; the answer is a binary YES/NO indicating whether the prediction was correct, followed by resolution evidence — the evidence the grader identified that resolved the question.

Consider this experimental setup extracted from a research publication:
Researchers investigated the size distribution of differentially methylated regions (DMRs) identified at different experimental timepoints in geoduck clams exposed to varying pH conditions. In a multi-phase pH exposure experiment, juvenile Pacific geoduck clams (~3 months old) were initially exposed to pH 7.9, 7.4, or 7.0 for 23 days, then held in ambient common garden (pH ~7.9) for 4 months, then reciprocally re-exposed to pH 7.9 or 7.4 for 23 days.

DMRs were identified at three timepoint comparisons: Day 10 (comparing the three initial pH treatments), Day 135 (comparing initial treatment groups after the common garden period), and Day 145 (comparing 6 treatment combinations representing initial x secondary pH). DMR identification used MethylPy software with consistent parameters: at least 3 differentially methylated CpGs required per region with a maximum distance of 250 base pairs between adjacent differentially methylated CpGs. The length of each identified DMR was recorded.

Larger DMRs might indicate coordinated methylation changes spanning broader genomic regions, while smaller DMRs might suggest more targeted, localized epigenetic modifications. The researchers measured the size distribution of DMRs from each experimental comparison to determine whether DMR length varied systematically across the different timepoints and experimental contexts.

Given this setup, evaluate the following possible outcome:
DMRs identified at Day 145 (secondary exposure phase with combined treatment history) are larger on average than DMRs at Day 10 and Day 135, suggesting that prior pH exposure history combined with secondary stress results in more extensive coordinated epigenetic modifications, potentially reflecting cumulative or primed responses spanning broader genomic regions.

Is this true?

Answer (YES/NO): NO